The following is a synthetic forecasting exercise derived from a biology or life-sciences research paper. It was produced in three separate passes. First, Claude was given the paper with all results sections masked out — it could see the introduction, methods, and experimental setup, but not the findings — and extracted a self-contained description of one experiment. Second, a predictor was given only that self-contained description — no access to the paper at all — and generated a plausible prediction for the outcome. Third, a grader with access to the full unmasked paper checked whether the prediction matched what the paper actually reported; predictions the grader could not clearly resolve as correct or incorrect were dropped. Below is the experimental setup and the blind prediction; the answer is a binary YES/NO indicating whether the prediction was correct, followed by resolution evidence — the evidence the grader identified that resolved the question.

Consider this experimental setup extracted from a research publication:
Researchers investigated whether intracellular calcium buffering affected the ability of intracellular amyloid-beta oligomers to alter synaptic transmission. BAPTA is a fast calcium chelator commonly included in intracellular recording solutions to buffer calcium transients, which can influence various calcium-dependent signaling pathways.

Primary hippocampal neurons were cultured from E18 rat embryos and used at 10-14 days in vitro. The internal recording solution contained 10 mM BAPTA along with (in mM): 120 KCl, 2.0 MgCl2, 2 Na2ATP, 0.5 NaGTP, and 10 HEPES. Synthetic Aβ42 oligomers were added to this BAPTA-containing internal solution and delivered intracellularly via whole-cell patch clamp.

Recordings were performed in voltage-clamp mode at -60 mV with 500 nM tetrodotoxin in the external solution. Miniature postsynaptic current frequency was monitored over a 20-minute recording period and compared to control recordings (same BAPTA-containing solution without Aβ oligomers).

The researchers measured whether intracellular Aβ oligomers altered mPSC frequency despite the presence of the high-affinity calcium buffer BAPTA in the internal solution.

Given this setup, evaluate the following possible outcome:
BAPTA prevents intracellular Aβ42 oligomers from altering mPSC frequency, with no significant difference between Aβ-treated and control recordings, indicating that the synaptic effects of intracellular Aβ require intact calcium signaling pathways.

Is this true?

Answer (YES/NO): NO